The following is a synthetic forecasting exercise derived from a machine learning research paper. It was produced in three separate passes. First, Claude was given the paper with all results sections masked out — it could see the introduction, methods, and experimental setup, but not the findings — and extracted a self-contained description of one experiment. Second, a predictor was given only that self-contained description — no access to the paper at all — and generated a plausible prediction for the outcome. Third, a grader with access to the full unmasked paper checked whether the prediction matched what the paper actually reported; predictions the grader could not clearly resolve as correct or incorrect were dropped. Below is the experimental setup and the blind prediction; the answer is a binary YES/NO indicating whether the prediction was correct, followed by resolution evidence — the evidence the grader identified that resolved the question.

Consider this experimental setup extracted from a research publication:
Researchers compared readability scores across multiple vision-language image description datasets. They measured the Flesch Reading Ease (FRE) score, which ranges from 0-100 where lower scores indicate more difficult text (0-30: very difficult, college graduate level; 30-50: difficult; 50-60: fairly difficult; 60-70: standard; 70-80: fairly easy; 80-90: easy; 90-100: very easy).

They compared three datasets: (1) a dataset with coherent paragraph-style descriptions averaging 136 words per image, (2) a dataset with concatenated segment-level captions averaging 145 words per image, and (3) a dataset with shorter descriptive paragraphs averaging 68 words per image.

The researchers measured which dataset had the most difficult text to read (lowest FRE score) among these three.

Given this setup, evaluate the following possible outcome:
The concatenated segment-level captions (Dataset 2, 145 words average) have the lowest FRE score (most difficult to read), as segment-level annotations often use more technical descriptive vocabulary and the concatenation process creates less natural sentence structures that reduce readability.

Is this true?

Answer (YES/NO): NO